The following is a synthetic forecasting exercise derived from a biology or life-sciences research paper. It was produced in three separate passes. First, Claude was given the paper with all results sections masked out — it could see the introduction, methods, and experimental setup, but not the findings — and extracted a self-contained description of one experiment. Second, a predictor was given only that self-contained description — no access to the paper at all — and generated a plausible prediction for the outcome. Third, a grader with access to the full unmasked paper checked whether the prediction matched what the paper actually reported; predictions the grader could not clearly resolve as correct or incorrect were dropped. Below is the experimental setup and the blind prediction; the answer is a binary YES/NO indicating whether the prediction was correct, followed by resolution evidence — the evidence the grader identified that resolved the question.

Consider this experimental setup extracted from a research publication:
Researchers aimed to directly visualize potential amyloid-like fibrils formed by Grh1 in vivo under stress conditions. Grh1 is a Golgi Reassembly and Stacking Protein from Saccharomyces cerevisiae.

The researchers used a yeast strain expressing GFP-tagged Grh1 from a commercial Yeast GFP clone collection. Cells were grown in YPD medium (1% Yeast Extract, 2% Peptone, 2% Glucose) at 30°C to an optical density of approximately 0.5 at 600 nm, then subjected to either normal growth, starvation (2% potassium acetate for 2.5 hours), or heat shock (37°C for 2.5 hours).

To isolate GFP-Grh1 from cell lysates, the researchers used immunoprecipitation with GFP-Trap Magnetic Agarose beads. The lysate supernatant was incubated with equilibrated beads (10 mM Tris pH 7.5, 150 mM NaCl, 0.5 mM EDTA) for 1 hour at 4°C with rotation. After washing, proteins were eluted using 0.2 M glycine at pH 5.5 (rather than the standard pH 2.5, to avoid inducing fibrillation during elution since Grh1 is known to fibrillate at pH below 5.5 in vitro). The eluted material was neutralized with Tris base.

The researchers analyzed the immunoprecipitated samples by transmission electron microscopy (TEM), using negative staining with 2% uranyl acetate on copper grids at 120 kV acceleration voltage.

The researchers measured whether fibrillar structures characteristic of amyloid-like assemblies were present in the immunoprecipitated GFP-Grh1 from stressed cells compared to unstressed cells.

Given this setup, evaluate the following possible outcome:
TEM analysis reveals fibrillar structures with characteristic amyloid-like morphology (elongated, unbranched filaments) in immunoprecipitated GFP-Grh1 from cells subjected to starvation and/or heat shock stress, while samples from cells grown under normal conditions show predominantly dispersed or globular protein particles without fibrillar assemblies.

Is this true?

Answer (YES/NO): NO